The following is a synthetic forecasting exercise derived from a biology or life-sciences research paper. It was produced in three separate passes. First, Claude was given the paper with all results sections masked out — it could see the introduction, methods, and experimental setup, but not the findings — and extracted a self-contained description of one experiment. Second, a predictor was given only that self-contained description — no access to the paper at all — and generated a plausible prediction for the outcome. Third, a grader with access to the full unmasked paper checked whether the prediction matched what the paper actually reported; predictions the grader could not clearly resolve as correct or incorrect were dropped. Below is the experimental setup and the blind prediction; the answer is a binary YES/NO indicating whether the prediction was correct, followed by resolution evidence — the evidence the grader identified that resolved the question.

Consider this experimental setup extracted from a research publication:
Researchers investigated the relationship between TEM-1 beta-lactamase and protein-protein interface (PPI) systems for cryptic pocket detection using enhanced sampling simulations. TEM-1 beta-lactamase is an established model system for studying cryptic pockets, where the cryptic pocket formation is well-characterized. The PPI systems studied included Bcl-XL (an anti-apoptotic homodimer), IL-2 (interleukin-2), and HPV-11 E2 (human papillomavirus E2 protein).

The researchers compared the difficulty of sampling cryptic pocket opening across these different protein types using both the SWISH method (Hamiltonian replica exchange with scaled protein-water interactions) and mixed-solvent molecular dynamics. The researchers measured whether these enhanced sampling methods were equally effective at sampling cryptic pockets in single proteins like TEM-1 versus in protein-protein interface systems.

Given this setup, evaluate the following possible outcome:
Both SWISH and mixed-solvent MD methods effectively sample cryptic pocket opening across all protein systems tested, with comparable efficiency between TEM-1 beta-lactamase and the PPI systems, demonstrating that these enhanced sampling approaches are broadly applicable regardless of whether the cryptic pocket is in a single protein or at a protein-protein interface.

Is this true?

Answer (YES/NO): NO